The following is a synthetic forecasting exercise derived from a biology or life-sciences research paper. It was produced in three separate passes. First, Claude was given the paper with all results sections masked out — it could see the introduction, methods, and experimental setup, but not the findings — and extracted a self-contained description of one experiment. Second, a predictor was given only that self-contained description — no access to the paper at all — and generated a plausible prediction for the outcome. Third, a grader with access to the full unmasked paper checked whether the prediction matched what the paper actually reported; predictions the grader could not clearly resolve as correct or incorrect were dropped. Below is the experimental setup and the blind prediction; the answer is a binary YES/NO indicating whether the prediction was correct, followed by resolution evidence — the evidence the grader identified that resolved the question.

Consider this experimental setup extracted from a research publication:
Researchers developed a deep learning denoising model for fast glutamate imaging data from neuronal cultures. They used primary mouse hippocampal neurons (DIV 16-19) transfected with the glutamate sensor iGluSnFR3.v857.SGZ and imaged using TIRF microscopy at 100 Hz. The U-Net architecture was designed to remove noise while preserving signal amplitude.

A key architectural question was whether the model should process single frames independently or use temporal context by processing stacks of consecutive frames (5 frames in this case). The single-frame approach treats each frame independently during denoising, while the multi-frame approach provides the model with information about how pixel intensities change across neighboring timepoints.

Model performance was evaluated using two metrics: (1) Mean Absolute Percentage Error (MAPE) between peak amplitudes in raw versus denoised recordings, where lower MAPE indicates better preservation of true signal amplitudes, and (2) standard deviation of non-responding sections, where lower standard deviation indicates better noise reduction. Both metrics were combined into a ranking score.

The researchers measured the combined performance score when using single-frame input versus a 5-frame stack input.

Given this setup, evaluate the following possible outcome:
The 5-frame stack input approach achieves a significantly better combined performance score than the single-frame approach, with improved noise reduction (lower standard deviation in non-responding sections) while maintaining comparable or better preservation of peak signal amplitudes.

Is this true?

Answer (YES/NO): NO